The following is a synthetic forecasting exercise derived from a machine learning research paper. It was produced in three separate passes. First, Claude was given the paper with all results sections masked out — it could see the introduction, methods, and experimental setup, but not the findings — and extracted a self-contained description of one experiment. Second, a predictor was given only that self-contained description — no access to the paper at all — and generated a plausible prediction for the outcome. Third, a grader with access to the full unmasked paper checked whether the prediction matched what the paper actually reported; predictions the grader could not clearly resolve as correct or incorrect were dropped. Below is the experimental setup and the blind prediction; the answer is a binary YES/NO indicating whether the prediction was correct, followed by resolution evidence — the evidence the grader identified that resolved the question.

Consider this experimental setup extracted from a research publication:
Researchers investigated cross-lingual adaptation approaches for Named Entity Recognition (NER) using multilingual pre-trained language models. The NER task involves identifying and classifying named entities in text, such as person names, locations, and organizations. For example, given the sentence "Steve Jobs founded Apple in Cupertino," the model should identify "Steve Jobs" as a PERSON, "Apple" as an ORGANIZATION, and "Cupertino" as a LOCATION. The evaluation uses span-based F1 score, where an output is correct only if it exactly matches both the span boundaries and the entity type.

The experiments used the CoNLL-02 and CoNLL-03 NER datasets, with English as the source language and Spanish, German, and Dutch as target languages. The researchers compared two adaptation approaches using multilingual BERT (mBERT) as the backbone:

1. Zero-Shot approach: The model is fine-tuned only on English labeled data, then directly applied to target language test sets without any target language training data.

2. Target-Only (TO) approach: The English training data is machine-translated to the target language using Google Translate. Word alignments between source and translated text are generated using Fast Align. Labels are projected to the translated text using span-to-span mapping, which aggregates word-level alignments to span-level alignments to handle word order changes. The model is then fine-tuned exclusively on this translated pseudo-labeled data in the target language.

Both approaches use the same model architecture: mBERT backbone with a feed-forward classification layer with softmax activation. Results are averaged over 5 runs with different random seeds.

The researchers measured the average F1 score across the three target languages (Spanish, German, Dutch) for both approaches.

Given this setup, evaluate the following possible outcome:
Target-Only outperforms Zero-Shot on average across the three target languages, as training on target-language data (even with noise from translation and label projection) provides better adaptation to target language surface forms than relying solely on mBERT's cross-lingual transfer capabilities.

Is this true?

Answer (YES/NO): NO